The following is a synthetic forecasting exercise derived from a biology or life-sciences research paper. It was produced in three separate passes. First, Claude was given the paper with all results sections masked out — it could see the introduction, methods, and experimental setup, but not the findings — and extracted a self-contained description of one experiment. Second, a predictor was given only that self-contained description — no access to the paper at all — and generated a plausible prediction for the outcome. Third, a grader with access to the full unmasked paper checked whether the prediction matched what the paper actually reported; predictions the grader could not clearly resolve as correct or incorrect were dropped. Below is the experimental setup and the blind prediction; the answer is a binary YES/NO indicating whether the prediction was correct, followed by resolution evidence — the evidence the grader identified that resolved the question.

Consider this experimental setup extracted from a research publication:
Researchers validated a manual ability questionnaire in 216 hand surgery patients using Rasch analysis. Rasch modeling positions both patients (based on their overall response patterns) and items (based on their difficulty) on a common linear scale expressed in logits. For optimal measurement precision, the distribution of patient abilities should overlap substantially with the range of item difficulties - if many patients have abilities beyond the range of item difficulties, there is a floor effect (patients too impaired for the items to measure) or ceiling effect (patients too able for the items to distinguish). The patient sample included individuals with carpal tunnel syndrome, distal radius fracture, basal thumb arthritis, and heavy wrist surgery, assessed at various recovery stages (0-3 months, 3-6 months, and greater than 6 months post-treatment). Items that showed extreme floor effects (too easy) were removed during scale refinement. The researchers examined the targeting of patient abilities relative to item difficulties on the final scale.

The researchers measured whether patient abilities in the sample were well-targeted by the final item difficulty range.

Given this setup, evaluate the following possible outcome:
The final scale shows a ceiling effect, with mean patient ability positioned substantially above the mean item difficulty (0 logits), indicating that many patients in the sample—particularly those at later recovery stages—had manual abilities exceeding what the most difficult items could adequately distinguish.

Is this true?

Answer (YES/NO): NO